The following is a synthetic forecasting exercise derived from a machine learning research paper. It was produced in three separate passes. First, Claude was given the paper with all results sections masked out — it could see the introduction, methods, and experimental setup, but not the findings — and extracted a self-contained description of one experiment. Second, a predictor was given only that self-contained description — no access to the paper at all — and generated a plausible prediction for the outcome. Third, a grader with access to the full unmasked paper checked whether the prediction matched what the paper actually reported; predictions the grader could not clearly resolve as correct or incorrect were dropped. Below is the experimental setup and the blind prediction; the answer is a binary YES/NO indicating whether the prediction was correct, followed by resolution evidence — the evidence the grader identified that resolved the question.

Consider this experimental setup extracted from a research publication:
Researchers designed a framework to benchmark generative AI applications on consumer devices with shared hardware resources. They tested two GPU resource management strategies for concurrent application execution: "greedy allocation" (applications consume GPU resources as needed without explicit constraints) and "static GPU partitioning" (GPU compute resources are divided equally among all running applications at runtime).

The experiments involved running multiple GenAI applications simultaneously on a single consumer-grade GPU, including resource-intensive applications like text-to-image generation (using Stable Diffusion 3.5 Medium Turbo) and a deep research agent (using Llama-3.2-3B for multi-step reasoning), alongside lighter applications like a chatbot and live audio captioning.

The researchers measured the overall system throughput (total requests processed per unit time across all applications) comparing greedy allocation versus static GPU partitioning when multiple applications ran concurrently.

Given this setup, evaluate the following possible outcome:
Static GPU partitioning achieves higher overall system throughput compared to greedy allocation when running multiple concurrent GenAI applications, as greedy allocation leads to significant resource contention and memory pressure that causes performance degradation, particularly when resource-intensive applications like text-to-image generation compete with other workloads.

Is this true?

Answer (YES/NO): NO